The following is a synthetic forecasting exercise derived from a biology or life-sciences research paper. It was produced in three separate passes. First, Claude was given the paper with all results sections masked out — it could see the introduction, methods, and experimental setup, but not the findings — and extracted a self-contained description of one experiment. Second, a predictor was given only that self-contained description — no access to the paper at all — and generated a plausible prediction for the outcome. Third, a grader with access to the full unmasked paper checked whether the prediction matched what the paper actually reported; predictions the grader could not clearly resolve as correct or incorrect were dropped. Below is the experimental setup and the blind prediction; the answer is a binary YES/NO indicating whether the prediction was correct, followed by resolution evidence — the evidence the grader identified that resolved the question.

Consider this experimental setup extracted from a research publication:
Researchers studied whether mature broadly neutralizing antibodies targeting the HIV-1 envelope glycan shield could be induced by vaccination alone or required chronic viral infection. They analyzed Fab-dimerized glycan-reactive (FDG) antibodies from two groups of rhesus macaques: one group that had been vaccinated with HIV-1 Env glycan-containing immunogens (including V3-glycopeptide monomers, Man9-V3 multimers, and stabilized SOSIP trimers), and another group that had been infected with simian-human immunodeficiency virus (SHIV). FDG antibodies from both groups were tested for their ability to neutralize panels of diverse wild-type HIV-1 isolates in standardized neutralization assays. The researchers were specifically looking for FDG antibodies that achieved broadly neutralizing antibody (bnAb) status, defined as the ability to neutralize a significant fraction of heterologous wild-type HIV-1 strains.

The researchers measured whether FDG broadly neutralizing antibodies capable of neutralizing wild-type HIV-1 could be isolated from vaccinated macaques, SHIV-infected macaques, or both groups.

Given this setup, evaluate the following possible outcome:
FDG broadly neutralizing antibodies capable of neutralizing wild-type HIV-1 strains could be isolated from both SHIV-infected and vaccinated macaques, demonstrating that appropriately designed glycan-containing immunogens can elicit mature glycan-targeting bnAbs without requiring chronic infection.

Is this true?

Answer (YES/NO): NO